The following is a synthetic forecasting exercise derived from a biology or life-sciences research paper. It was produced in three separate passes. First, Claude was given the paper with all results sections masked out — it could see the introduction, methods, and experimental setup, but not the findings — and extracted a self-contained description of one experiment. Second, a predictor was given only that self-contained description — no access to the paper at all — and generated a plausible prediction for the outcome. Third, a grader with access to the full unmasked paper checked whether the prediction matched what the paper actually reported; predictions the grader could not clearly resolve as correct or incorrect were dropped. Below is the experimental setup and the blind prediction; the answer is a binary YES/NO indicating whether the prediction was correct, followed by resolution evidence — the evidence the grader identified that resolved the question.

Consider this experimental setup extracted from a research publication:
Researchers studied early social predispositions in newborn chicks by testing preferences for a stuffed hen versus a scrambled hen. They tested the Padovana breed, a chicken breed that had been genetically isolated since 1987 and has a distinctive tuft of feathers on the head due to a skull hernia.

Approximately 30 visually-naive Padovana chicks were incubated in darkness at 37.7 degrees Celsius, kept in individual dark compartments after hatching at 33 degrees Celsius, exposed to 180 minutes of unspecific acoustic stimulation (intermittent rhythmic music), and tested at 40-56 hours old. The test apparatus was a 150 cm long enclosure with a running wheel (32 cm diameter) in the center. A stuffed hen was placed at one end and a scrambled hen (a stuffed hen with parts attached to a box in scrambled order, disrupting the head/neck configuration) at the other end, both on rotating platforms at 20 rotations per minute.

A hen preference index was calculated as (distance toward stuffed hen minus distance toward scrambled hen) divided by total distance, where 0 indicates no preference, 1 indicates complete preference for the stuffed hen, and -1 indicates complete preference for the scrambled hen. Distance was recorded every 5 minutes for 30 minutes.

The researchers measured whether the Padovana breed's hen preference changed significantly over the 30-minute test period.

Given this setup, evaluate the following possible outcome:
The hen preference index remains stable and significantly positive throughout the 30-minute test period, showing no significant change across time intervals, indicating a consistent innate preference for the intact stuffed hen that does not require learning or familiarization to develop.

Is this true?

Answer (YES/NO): NO